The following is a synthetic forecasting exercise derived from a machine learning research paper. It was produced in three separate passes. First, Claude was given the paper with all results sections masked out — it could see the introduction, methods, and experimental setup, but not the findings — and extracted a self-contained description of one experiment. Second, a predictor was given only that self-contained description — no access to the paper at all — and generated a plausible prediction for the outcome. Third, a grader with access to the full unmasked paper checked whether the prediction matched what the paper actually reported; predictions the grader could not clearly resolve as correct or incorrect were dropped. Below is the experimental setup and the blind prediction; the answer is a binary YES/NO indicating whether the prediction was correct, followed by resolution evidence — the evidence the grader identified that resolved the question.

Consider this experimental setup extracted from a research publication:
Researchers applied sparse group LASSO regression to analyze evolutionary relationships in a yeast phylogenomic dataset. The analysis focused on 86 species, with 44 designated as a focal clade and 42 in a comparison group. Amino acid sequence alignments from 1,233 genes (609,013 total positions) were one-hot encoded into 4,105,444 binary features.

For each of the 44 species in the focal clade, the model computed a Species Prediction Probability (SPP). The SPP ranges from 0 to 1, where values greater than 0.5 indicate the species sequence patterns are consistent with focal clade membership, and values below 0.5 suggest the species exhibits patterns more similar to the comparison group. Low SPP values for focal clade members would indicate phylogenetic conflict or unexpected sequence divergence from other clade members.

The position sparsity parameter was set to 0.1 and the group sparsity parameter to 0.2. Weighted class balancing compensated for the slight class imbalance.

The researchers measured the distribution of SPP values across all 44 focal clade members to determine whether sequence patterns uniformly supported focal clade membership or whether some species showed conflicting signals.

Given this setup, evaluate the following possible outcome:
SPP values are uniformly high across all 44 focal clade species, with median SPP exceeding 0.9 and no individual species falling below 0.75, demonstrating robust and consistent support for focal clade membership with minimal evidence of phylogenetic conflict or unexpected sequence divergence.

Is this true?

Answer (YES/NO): NO